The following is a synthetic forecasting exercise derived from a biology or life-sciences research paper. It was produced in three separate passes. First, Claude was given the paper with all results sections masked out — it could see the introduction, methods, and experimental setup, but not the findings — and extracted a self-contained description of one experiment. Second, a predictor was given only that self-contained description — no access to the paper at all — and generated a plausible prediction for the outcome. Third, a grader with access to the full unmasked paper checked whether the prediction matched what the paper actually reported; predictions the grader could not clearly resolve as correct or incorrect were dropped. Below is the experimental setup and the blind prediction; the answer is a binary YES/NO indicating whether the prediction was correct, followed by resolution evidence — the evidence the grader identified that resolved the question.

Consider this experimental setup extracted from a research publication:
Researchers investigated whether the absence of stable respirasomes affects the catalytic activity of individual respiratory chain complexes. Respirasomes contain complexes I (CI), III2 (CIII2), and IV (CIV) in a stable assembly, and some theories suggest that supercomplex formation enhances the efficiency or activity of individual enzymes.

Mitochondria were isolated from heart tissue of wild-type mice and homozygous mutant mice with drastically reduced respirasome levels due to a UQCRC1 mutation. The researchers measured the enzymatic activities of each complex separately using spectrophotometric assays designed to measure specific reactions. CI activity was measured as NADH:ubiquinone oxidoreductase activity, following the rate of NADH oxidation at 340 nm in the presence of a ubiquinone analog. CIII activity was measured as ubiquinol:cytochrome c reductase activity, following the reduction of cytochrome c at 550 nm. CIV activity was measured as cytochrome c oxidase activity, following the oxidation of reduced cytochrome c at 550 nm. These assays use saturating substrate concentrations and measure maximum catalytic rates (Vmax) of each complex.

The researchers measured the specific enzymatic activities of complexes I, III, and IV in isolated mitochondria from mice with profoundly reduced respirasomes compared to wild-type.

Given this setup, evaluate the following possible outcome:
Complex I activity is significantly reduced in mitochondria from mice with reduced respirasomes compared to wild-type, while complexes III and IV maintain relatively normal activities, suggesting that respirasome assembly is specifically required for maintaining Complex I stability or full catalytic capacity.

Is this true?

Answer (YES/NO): NO